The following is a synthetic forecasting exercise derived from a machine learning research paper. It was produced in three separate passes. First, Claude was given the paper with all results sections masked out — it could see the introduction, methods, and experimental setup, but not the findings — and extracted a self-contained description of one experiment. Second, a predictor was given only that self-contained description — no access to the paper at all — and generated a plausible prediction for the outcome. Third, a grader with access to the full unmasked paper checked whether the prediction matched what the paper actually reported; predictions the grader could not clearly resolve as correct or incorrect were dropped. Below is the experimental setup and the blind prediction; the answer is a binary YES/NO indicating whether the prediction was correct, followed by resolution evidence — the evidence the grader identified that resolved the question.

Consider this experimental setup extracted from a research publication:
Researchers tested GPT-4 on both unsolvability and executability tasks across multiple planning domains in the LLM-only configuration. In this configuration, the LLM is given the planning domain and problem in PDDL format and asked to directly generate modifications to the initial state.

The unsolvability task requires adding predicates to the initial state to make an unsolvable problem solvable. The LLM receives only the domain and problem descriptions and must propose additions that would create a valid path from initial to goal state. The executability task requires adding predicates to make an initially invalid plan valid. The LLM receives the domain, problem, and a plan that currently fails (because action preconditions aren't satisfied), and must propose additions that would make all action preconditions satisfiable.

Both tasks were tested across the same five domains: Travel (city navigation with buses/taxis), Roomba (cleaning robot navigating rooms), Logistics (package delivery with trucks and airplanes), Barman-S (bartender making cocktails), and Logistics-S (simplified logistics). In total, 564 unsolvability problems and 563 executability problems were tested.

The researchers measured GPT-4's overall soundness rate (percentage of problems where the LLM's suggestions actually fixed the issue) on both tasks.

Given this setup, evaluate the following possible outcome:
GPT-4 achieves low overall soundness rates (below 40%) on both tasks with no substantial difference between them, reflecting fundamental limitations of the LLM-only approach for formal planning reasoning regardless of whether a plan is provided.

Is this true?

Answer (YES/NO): NO